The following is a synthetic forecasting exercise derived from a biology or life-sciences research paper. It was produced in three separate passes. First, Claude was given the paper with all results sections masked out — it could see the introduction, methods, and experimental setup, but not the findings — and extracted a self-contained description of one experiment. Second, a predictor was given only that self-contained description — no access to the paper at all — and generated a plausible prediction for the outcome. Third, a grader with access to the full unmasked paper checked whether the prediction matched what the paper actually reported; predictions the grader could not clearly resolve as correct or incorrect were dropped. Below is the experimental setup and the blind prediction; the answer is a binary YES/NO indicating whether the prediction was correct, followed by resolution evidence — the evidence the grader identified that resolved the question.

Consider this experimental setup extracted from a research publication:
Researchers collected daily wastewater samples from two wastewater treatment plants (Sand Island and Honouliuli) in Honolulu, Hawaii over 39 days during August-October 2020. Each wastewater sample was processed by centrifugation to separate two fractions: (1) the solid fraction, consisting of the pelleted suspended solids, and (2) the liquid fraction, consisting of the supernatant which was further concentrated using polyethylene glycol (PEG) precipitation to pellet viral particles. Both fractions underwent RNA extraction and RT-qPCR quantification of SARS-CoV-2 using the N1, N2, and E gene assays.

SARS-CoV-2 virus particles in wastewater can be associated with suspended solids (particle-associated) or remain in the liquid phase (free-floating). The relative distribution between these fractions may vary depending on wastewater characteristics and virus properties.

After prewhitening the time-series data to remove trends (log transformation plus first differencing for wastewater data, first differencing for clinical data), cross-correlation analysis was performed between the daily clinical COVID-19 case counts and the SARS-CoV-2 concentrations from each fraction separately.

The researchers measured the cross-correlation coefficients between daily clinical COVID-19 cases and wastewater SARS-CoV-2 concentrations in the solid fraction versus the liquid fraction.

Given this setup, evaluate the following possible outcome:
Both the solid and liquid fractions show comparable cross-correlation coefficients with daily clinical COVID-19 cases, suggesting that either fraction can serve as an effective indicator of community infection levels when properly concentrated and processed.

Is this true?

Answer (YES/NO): YES